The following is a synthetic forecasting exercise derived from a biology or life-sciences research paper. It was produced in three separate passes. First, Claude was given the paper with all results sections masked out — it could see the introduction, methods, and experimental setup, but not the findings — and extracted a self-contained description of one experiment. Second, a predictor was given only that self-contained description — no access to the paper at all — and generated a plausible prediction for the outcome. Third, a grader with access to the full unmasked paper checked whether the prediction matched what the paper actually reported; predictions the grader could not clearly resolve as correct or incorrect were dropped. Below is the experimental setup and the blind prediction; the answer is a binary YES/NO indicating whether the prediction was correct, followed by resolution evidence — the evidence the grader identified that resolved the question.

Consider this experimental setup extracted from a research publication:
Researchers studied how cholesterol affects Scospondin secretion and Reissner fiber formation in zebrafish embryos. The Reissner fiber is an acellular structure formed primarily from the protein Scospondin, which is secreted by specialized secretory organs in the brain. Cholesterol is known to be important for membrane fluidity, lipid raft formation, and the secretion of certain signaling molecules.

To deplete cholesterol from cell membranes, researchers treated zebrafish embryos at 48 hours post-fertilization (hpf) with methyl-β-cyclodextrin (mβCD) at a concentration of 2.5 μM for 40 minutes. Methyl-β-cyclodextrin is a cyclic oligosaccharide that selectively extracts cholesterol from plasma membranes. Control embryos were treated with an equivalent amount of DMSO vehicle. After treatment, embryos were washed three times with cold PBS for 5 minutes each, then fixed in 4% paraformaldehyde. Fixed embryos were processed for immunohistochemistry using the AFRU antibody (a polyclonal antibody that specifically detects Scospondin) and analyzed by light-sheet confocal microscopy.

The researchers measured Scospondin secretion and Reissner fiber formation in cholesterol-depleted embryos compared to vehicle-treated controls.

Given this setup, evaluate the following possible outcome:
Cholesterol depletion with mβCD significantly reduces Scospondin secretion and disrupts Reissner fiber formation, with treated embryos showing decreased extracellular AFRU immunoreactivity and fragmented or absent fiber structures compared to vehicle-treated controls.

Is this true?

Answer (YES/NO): NO